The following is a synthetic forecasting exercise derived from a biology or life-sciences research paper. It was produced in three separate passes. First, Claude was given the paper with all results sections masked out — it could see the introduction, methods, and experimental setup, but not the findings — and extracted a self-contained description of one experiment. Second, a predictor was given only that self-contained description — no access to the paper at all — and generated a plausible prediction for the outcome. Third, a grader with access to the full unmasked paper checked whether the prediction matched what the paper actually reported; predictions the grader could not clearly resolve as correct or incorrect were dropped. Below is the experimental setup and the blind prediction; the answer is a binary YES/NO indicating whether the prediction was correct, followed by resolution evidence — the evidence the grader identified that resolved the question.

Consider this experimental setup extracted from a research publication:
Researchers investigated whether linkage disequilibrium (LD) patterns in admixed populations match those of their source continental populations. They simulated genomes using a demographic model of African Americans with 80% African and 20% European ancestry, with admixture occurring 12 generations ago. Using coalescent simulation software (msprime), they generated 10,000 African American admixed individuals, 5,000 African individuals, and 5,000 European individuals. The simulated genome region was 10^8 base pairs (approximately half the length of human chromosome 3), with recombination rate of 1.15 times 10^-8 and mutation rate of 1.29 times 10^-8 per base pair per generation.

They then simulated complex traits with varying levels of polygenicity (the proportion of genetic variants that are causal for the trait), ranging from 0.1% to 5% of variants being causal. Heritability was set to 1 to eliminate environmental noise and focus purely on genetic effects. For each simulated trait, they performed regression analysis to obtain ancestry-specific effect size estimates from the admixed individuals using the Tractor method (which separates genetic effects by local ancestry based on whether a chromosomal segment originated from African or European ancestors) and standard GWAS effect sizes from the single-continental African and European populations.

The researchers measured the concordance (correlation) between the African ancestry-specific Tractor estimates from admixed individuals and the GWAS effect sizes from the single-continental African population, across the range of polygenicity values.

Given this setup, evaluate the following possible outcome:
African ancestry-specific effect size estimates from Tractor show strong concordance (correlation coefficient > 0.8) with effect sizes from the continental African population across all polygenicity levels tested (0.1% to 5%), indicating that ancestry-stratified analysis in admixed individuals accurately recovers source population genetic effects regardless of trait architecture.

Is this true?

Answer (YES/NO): NO